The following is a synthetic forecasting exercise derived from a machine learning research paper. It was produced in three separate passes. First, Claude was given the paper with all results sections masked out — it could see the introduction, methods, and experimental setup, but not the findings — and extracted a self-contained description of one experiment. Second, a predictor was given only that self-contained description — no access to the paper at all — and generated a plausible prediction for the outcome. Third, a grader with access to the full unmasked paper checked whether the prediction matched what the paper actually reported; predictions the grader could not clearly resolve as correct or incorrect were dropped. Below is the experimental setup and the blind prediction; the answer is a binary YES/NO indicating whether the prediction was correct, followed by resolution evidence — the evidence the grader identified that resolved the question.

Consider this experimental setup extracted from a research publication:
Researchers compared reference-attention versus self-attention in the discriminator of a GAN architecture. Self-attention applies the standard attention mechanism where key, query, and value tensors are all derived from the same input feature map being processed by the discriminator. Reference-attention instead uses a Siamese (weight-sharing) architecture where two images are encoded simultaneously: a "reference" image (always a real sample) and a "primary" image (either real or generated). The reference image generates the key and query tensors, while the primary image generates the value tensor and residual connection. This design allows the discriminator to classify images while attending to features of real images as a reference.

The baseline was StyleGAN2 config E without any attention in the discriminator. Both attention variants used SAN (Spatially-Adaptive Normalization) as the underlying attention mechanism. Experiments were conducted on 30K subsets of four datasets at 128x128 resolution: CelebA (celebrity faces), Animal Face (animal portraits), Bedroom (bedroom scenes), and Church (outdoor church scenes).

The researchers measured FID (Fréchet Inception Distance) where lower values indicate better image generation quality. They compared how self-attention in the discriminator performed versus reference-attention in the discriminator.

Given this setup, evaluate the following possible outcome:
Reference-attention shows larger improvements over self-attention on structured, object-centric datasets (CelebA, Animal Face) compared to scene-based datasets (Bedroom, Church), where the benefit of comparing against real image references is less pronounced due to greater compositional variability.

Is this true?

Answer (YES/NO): NO